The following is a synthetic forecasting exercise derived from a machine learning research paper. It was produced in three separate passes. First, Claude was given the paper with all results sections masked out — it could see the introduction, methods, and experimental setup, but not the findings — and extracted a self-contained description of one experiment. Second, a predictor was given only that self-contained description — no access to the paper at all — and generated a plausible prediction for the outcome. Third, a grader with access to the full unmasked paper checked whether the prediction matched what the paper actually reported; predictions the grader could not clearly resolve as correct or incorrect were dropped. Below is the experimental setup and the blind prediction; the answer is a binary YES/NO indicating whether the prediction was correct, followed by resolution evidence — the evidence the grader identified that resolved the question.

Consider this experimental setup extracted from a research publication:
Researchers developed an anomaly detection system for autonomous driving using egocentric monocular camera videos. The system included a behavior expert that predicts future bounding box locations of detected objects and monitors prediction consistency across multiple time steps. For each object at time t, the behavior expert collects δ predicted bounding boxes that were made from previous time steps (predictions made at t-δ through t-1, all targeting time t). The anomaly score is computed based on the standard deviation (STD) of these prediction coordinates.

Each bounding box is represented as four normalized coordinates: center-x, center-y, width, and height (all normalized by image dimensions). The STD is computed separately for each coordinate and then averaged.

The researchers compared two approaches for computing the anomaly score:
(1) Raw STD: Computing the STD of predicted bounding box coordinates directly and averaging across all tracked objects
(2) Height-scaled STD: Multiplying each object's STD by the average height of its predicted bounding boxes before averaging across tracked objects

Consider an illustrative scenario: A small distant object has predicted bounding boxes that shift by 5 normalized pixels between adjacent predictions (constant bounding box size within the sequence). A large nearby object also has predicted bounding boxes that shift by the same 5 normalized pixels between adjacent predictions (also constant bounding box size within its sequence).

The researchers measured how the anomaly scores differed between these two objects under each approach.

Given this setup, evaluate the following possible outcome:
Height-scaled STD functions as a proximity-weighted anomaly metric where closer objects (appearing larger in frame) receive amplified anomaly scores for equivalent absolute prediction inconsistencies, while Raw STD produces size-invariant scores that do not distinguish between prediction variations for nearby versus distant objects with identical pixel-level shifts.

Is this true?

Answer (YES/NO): NO